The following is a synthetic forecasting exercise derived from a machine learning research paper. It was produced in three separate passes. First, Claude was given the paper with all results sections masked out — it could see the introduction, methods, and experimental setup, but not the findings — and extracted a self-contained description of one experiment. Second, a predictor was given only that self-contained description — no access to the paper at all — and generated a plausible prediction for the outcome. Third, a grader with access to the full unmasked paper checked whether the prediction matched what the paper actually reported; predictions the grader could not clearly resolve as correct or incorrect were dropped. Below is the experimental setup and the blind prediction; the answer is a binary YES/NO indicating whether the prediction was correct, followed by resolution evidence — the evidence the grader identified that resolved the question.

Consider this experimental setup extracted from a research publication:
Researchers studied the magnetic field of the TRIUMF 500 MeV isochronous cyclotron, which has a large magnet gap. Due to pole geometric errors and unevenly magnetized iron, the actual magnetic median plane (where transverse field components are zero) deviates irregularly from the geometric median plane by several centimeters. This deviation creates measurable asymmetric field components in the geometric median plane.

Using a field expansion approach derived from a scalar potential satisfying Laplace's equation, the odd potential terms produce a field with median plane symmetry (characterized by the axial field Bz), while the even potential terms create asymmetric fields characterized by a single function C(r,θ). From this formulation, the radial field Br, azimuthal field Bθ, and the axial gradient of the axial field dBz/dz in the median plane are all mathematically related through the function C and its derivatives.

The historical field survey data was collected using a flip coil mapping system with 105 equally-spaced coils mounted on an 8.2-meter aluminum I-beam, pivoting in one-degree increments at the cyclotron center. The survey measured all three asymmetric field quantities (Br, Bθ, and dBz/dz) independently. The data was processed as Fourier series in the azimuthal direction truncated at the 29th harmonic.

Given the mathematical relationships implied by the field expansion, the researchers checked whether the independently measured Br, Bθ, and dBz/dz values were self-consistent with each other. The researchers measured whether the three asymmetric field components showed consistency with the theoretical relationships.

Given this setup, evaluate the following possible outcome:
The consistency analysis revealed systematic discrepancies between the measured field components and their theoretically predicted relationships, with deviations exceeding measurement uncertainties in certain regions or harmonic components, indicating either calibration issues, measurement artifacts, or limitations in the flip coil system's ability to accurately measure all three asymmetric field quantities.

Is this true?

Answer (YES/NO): YES